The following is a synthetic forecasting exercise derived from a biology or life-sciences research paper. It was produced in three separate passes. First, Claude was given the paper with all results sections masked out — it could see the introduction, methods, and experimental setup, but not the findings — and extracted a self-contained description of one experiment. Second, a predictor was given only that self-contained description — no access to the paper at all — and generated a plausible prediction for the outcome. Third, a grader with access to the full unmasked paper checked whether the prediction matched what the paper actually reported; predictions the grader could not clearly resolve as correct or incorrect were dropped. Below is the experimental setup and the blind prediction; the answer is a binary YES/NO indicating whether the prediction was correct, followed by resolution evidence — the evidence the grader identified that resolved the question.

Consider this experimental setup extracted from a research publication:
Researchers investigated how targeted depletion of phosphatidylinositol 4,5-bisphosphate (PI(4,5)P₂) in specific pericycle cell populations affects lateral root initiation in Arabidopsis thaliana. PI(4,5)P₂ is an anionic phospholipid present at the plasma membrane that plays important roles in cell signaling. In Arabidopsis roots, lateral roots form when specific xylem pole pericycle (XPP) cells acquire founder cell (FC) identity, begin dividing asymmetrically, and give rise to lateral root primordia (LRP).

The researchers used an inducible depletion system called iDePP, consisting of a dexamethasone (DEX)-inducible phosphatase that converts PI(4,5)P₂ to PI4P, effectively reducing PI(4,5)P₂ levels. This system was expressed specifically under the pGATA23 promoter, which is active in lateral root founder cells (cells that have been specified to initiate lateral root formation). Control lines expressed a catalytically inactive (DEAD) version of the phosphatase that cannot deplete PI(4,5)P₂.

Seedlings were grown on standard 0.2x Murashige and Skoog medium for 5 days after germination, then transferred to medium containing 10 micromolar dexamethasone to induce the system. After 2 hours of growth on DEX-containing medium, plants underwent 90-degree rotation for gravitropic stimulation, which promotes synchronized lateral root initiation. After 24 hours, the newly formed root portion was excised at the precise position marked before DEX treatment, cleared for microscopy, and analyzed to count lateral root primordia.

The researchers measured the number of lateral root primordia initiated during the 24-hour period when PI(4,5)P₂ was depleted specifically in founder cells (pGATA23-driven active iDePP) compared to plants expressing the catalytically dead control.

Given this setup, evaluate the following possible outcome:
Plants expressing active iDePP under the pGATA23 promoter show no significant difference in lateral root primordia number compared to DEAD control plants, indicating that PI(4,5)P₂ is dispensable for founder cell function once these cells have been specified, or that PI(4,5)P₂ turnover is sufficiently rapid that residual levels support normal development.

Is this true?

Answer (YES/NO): YES